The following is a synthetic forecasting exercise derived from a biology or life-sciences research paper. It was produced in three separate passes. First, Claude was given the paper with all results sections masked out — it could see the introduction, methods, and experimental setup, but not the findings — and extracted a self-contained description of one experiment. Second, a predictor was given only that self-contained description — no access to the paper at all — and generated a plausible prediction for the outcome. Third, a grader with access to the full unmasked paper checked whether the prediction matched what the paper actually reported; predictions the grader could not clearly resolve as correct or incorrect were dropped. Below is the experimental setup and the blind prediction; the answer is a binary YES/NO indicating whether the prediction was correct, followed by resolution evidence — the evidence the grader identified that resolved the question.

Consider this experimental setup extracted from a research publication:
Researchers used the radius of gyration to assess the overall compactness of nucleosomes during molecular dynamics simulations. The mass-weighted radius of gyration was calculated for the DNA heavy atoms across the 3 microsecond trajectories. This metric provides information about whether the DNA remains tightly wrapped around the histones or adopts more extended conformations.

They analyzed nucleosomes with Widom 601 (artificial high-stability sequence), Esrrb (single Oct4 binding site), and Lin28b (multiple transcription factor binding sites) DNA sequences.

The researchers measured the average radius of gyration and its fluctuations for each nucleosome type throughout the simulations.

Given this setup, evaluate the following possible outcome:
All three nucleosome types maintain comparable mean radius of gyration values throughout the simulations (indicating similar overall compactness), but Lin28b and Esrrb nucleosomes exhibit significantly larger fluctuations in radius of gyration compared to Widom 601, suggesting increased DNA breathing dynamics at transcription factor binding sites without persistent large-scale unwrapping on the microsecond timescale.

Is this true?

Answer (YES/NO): NO